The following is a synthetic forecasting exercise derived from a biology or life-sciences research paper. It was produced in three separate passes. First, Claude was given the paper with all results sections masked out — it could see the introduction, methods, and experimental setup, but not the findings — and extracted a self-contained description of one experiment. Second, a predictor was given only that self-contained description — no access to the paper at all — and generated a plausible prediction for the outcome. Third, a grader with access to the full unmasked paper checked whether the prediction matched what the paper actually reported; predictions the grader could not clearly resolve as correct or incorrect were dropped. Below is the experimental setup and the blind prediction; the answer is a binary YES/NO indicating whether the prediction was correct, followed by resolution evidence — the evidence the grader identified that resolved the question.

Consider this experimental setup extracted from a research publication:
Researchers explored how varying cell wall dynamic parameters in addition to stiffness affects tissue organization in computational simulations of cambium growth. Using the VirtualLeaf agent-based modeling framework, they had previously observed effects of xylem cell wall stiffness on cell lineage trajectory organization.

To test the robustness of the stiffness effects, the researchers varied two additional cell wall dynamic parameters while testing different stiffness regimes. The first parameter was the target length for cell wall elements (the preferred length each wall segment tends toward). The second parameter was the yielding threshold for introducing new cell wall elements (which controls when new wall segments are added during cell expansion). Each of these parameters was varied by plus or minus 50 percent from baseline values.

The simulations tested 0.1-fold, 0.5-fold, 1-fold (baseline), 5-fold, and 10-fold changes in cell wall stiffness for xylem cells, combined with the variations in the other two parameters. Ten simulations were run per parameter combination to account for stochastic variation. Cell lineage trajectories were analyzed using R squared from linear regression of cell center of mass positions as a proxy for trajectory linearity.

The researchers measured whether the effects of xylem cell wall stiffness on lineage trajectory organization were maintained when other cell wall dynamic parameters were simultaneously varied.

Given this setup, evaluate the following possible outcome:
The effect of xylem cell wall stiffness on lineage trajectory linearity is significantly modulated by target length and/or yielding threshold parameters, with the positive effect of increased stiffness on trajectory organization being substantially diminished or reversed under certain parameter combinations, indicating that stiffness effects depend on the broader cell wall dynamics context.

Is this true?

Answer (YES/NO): NO